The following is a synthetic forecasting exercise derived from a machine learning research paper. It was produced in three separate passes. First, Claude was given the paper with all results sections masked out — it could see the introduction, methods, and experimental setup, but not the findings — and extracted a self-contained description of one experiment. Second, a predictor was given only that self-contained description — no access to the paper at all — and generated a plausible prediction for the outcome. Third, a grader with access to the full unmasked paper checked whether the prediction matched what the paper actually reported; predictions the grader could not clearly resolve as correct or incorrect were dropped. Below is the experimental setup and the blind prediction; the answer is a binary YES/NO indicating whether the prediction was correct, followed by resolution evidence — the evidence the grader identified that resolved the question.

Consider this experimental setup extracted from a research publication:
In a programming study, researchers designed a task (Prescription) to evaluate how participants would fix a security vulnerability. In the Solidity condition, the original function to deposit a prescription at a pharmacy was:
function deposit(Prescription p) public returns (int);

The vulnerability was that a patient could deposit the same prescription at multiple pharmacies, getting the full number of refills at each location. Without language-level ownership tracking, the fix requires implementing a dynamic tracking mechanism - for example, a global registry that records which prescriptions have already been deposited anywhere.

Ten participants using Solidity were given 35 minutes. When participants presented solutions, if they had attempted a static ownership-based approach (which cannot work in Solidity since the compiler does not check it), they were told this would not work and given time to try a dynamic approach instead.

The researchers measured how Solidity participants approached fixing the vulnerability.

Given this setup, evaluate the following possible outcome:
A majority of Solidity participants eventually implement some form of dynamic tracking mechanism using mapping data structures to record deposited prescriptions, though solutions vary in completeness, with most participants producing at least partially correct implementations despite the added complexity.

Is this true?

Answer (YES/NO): NO